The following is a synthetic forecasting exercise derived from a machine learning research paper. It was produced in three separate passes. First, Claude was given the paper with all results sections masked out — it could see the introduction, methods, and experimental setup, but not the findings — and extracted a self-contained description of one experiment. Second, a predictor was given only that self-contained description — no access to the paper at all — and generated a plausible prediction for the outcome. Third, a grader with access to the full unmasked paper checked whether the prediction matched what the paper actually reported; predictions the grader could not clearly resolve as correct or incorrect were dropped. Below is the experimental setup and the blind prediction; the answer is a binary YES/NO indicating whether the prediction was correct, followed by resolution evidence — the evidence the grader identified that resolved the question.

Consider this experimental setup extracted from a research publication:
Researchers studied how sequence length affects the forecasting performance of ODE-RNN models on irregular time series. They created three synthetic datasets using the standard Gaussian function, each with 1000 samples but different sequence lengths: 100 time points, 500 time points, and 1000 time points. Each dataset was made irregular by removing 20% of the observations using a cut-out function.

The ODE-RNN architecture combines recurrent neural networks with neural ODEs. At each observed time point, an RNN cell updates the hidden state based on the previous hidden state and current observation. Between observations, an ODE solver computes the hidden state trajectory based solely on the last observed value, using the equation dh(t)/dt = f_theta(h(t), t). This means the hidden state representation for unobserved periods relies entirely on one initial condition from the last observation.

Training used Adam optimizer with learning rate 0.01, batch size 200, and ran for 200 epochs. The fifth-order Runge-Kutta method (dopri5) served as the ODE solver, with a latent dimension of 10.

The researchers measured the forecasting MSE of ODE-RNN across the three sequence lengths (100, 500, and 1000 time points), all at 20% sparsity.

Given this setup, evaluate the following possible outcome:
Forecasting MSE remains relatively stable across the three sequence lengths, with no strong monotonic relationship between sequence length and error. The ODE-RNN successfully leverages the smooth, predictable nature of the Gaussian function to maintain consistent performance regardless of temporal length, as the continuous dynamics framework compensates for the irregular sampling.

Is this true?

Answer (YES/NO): NO